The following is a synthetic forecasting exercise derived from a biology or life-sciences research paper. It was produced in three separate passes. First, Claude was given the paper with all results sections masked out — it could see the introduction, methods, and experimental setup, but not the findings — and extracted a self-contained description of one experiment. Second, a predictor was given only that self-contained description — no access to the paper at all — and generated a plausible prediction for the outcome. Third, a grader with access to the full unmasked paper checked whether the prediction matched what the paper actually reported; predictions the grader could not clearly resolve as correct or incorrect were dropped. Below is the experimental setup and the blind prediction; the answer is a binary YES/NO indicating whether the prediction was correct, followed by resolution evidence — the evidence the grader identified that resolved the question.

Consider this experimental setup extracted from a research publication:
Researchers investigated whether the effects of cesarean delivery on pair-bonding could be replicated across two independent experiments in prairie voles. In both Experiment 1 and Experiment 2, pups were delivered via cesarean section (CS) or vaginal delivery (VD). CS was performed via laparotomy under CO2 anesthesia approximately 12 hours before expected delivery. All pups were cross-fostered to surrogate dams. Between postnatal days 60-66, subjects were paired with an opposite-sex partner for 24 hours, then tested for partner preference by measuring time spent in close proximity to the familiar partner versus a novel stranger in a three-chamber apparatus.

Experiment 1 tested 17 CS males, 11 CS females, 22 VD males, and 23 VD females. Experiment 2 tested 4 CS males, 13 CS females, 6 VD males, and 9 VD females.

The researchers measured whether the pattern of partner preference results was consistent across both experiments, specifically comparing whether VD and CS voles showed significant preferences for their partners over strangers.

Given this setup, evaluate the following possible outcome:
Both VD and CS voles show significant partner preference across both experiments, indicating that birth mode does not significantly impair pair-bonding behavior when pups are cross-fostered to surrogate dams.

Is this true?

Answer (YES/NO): NO